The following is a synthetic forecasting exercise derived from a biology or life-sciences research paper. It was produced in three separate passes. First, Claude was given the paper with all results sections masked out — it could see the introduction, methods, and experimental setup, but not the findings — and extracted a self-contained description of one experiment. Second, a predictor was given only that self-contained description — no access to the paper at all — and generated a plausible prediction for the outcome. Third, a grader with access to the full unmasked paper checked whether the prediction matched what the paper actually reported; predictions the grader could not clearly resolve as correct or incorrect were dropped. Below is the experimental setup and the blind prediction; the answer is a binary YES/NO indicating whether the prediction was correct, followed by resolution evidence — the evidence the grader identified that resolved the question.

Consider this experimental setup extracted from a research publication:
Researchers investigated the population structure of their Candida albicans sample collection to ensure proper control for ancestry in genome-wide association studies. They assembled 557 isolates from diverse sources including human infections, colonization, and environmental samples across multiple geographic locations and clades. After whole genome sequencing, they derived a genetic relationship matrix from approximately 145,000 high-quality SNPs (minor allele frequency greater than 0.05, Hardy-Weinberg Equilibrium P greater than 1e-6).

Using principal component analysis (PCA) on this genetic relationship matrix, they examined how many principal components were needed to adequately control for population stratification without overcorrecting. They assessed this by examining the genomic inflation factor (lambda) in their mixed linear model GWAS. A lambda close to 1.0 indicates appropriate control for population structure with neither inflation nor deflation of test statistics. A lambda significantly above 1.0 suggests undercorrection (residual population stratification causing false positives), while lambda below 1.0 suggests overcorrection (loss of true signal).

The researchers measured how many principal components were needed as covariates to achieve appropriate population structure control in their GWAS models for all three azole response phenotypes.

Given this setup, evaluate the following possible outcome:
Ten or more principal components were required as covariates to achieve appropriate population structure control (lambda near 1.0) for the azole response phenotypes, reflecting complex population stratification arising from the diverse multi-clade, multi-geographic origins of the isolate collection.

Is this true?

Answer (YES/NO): NO